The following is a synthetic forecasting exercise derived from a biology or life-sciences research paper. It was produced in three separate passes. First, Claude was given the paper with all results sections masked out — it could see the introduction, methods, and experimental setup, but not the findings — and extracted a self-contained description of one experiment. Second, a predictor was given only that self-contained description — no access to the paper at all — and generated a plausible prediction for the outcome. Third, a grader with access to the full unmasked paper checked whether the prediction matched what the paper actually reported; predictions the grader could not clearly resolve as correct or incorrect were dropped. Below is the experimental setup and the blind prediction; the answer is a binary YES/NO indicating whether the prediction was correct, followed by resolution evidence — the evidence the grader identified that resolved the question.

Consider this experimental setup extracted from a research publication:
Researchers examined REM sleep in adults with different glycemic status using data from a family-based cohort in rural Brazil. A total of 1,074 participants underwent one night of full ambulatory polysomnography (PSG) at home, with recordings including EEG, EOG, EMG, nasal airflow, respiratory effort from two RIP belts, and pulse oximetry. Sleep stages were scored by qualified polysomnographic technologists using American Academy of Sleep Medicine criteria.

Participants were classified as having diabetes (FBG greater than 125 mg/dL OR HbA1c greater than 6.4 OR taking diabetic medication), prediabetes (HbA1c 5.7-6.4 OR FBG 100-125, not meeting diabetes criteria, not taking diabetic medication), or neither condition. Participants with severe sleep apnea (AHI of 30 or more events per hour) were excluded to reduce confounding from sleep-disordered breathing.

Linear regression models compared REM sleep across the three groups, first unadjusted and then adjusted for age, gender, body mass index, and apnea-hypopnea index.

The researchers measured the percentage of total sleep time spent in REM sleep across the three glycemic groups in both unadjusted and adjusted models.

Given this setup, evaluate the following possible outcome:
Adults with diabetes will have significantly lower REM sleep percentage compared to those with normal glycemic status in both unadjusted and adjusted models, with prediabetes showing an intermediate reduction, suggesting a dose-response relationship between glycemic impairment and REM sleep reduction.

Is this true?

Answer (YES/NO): NO